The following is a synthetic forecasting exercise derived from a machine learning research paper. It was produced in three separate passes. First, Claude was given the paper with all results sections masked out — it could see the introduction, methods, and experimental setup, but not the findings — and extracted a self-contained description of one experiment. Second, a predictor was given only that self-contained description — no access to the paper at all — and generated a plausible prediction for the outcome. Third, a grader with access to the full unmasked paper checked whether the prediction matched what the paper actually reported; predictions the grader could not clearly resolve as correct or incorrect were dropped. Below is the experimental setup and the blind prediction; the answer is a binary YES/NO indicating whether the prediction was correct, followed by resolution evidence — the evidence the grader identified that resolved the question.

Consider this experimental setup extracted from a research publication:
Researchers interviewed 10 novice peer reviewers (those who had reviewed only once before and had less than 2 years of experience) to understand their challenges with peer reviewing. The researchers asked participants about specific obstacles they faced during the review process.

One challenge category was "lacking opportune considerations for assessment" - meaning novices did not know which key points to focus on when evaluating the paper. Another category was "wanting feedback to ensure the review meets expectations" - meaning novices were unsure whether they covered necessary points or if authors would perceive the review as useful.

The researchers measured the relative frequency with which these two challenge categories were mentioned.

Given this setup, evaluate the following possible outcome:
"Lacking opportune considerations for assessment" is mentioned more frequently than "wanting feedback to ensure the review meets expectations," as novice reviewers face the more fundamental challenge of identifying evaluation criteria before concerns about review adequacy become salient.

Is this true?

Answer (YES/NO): YES